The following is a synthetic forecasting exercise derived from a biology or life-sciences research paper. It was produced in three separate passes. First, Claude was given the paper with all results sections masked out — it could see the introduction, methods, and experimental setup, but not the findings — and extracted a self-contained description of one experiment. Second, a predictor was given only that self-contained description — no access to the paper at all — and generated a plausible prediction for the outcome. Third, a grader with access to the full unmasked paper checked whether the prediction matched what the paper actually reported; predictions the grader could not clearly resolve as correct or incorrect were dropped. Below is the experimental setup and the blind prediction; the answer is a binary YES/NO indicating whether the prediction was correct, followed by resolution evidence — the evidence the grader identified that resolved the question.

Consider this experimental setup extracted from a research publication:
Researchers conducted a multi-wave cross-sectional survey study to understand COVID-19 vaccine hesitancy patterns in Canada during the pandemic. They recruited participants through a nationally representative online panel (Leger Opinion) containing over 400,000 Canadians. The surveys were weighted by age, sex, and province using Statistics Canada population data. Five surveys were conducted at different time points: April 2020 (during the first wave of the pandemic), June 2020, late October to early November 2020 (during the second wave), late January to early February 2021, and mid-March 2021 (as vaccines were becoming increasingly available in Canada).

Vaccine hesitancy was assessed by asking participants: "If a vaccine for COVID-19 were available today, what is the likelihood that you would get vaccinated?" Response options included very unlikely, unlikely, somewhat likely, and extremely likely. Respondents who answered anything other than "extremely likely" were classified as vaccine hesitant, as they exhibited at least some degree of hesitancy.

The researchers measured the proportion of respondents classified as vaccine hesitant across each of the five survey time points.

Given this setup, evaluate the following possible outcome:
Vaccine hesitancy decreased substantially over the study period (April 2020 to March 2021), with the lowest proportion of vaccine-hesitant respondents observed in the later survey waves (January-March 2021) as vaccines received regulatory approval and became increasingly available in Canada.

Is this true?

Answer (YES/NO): NO